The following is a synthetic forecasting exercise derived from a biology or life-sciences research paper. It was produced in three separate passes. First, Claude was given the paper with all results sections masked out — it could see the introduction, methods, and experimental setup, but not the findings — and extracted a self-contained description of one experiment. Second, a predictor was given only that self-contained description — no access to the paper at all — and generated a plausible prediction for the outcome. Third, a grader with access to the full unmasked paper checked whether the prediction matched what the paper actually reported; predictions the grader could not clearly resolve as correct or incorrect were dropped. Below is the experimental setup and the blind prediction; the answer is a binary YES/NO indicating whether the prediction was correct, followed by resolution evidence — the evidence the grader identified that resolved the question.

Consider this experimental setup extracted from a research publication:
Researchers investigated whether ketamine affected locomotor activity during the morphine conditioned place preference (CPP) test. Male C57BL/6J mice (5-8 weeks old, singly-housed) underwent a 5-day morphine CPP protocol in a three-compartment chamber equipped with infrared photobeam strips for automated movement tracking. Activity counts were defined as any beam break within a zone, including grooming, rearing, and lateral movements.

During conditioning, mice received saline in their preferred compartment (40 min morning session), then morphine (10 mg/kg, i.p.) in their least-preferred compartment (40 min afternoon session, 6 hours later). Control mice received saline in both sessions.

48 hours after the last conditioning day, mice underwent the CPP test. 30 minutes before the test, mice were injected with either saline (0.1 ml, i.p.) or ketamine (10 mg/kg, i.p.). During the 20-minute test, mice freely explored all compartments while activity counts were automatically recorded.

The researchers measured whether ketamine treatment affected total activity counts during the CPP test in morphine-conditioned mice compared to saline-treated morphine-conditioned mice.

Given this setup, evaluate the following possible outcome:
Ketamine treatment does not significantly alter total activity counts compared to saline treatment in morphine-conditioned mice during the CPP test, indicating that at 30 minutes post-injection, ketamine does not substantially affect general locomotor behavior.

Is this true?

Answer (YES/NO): YES